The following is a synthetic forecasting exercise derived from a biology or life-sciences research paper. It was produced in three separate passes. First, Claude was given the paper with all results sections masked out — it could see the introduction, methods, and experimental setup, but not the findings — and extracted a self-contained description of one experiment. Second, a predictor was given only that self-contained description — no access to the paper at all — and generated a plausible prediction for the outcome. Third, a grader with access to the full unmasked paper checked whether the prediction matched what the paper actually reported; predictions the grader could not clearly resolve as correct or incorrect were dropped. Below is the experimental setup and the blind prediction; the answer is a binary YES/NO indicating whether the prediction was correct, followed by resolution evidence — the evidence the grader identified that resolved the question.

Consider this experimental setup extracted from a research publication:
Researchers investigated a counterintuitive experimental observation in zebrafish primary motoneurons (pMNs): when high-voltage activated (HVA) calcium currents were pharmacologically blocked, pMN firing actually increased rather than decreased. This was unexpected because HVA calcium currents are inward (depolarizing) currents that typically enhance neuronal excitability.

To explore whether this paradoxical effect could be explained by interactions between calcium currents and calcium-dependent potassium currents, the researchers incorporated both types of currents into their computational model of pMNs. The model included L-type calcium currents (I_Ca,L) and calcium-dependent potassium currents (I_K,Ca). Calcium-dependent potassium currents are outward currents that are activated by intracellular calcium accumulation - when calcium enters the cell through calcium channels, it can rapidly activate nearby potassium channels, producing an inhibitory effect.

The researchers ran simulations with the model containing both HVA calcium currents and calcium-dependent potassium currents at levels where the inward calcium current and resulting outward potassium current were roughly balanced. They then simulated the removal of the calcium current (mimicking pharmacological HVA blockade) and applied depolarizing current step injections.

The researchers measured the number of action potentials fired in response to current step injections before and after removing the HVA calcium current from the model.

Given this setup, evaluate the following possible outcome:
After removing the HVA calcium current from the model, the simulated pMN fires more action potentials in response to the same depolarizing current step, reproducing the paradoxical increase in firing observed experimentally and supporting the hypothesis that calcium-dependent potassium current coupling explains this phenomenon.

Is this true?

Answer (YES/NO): YES